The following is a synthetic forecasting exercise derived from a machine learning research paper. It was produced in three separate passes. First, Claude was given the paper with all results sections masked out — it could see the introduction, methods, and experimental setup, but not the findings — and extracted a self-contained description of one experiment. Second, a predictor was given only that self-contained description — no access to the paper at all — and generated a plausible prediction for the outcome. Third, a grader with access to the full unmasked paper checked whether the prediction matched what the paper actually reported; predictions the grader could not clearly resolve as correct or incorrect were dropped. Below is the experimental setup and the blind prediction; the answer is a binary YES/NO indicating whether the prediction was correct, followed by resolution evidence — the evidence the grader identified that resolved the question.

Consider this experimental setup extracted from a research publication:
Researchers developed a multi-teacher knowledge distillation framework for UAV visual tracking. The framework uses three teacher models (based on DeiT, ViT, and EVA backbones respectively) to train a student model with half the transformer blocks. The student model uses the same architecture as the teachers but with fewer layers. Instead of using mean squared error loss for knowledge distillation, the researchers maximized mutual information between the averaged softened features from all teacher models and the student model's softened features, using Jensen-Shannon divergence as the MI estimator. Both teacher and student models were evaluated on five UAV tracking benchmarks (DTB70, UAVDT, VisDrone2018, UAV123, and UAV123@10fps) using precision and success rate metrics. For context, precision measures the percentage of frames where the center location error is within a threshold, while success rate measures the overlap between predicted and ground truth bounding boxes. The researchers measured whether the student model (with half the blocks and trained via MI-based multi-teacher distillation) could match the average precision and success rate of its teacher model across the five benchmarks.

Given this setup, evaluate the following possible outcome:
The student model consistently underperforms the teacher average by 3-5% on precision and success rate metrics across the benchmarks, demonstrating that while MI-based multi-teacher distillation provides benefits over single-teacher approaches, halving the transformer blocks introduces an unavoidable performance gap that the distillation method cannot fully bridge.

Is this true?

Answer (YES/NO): NO